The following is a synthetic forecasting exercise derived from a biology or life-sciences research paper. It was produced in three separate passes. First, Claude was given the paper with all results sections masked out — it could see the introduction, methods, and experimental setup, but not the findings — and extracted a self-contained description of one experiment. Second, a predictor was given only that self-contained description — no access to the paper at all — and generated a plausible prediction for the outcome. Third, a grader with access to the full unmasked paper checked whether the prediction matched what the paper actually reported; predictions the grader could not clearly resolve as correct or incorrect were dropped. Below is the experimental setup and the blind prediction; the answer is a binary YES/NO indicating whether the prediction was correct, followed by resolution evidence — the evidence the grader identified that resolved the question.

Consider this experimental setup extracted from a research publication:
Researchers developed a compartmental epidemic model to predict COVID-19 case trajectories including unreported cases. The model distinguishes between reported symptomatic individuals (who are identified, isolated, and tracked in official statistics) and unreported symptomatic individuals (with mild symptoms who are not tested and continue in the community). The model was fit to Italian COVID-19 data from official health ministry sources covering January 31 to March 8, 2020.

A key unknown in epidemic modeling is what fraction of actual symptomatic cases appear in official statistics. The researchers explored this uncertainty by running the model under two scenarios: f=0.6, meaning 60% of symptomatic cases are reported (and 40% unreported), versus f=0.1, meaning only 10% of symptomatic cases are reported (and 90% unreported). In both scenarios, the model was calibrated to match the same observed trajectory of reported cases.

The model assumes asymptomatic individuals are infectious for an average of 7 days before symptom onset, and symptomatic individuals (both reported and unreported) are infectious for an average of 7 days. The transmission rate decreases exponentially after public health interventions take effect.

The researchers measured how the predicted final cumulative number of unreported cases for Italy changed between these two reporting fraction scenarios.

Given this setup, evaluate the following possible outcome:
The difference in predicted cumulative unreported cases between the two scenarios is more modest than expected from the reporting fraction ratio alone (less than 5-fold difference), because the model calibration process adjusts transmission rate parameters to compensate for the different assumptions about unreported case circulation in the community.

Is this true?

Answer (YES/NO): NO